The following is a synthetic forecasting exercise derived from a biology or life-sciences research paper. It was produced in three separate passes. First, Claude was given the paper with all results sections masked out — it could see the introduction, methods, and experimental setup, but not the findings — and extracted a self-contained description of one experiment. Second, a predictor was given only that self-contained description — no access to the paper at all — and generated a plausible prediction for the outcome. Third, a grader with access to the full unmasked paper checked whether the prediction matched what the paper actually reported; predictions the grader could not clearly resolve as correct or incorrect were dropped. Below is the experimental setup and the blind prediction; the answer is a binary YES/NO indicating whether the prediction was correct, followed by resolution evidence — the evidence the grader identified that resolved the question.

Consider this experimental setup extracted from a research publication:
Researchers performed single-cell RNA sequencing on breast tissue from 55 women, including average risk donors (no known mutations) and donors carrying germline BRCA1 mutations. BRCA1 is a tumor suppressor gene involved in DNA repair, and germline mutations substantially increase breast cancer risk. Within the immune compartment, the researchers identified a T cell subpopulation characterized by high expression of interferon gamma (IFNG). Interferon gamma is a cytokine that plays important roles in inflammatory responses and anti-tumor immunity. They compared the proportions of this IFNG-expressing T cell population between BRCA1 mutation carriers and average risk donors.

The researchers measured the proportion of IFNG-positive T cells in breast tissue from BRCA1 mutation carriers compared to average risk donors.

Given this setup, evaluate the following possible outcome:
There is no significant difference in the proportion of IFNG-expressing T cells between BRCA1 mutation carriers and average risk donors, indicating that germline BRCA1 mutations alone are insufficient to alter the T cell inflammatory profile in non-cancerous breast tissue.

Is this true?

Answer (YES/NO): NO